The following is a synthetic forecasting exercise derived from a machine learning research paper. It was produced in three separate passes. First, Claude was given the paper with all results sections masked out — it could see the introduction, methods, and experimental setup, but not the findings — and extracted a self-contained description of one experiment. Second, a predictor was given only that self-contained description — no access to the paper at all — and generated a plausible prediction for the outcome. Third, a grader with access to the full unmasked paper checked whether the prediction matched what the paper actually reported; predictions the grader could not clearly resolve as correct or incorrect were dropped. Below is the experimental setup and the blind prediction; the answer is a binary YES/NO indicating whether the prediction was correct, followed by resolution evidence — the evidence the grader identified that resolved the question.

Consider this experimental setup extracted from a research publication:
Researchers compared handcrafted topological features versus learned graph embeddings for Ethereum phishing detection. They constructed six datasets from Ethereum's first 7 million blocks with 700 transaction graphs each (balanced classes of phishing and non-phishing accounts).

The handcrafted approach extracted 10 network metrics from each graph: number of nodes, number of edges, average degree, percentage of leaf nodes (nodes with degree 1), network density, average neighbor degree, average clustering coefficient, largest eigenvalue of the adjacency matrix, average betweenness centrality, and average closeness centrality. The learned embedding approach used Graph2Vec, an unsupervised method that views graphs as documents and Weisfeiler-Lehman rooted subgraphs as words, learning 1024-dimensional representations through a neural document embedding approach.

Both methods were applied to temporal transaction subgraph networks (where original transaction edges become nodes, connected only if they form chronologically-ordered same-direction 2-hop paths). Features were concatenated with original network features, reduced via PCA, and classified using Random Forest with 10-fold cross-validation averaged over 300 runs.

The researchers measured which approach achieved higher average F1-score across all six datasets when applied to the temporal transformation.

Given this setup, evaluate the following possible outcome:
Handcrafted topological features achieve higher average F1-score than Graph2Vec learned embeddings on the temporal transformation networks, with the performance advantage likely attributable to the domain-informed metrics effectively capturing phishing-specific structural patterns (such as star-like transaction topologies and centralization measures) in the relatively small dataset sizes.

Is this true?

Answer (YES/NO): YES